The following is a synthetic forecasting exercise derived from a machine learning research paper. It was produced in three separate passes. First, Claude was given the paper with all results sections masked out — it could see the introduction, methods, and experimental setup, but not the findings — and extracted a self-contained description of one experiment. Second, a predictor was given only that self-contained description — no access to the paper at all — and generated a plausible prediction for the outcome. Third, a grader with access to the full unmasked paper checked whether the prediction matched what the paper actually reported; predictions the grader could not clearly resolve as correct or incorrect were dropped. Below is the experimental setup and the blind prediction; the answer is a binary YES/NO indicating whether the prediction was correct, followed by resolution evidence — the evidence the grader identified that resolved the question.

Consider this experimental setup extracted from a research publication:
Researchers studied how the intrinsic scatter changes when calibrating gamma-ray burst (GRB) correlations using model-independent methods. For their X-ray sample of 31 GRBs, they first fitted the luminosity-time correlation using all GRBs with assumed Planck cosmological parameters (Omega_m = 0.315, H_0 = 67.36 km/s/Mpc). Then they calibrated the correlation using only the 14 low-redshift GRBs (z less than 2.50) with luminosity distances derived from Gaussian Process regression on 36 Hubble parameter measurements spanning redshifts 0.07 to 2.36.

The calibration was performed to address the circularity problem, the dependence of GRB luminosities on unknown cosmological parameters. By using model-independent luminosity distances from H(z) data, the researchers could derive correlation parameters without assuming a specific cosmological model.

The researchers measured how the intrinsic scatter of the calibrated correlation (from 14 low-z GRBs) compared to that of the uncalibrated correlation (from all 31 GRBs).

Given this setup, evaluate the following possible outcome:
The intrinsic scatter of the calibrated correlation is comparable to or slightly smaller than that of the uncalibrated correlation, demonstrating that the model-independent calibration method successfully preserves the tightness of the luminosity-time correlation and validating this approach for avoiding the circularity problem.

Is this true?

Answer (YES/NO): NO